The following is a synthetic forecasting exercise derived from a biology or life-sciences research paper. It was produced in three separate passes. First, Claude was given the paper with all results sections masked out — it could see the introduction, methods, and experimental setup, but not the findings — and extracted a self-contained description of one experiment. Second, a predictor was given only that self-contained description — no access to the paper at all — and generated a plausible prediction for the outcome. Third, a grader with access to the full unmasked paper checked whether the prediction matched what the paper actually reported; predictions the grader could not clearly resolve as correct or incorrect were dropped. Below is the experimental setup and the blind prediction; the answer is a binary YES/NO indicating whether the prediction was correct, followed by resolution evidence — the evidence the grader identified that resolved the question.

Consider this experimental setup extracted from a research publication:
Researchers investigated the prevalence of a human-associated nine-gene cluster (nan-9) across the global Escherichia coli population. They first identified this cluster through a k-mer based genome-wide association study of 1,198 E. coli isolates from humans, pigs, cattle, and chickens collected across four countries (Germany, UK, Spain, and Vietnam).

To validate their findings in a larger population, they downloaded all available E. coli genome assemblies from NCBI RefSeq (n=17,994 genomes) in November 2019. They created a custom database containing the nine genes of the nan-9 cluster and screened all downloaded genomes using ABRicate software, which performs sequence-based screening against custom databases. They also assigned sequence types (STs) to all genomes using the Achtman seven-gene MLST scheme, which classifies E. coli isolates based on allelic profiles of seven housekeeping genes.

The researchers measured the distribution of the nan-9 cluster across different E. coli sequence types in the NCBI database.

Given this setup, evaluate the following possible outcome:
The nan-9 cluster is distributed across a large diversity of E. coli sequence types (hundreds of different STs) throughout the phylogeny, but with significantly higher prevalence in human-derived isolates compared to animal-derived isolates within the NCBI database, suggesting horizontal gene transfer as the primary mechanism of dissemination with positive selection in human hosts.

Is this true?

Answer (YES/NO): NO